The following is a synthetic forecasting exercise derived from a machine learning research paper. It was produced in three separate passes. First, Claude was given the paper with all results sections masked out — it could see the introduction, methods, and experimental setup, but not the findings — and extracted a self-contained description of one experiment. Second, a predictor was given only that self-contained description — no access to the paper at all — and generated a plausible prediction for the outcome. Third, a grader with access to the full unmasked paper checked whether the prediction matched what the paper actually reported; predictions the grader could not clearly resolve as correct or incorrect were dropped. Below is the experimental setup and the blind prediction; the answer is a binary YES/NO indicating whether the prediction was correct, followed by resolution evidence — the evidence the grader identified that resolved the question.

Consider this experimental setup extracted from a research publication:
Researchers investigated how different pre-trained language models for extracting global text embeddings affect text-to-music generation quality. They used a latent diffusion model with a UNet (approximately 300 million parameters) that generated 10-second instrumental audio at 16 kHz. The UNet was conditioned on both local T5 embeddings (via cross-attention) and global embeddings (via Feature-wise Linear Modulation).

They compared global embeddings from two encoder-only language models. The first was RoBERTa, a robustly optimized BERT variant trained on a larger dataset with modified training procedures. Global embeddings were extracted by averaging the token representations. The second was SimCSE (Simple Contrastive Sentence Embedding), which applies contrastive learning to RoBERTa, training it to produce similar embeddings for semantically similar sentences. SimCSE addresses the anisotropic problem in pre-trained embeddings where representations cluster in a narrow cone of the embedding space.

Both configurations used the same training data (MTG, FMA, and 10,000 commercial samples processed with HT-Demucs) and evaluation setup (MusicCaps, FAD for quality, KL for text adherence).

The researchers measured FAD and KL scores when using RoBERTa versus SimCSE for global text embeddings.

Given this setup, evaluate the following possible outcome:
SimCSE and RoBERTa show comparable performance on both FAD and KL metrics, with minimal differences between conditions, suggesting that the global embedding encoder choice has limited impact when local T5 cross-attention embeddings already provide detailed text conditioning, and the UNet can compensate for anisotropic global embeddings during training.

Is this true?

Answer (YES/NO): NO